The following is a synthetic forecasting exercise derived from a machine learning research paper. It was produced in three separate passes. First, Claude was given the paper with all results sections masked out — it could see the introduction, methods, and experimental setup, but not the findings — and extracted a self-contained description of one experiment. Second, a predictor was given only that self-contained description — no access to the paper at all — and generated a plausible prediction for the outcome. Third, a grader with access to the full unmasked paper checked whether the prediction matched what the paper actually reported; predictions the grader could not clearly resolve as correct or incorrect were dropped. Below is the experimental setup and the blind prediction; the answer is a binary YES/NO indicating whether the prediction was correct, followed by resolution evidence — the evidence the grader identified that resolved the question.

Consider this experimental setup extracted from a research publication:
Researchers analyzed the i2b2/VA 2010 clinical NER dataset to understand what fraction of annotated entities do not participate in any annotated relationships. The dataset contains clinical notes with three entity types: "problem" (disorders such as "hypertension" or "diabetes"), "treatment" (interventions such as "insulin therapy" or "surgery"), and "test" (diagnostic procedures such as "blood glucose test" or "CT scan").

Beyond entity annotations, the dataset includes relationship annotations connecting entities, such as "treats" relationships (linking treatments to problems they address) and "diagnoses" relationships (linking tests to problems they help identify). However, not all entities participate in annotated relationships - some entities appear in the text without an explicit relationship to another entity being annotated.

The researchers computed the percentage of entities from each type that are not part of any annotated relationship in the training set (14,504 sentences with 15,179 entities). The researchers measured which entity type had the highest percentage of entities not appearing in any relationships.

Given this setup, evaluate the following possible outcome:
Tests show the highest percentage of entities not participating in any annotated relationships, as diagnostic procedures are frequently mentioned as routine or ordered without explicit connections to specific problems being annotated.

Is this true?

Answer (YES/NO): NO